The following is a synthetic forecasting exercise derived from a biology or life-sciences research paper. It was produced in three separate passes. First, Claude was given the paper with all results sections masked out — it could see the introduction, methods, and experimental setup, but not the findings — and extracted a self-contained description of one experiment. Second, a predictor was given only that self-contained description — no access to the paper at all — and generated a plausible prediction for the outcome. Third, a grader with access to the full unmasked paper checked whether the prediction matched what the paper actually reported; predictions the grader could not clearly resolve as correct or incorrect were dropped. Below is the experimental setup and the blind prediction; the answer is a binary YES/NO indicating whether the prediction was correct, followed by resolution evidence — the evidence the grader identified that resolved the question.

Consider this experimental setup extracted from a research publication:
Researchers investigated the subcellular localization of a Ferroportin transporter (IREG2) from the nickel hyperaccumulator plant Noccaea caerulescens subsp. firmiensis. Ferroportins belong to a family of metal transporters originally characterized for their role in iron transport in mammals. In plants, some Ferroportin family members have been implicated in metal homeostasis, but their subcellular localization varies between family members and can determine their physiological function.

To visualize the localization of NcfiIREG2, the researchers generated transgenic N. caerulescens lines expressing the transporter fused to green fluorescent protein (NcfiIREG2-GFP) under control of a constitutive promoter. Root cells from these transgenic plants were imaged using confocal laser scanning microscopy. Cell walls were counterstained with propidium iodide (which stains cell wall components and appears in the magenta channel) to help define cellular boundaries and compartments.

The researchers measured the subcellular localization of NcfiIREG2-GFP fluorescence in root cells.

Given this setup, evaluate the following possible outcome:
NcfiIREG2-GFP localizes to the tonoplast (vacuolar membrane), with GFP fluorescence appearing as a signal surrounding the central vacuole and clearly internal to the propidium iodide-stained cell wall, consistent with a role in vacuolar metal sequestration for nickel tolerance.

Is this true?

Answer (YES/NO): YES